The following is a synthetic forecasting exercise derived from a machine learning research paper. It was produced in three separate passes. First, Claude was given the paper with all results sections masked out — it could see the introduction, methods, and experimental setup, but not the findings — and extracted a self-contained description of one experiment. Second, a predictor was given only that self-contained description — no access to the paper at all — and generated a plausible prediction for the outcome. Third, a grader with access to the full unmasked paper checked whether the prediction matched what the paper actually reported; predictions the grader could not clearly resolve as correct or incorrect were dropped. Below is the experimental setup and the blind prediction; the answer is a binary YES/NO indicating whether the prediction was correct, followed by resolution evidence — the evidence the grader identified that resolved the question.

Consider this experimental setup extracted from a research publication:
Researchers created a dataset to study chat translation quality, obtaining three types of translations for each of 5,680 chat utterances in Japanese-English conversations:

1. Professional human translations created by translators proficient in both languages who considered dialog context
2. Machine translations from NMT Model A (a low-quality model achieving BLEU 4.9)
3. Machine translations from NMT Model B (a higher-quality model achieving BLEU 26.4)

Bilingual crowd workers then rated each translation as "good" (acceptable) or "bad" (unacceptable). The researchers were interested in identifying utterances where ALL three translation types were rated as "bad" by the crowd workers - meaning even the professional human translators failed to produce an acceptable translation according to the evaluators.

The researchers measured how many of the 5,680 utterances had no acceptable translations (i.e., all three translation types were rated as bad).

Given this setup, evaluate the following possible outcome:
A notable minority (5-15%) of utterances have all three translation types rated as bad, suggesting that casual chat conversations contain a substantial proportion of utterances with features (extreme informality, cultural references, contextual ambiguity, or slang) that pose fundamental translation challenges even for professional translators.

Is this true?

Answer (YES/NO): NO